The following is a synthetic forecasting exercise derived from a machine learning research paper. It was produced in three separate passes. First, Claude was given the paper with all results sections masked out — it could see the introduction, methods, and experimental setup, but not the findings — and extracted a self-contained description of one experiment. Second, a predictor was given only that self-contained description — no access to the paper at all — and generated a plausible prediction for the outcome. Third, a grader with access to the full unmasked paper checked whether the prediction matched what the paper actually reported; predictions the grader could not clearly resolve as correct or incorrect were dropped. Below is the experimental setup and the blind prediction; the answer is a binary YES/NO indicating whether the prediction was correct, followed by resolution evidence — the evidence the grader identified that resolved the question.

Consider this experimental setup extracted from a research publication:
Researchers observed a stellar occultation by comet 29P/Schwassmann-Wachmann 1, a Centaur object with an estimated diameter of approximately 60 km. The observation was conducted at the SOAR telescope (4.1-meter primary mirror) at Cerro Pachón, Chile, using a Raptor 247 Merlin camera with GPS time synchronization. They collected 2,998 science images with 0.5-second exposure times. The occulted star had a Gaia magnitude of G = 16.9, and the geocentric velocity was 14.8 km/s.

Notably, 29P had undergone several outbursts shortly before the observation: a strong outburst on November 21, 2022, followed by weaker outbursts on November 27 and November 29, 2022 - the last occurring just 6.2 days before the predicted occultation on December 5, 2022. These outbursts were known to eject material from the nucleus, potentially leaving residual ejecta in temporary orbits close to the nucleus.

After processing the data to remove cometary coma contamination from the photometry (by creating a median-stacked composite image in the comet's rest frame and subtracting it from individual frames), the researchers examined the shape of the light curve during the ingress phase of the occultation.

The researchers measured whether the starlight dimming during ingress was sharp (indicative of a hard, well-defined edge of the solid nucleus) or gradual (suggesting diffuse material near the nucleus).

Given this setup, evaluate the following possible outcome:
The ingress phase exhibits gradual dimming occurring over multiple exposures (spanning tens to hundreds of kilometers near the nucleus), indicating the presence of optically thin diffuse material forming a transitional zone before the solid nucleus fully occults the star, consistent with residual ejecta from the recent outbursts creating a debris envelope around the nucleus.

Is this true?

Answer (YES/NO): NO